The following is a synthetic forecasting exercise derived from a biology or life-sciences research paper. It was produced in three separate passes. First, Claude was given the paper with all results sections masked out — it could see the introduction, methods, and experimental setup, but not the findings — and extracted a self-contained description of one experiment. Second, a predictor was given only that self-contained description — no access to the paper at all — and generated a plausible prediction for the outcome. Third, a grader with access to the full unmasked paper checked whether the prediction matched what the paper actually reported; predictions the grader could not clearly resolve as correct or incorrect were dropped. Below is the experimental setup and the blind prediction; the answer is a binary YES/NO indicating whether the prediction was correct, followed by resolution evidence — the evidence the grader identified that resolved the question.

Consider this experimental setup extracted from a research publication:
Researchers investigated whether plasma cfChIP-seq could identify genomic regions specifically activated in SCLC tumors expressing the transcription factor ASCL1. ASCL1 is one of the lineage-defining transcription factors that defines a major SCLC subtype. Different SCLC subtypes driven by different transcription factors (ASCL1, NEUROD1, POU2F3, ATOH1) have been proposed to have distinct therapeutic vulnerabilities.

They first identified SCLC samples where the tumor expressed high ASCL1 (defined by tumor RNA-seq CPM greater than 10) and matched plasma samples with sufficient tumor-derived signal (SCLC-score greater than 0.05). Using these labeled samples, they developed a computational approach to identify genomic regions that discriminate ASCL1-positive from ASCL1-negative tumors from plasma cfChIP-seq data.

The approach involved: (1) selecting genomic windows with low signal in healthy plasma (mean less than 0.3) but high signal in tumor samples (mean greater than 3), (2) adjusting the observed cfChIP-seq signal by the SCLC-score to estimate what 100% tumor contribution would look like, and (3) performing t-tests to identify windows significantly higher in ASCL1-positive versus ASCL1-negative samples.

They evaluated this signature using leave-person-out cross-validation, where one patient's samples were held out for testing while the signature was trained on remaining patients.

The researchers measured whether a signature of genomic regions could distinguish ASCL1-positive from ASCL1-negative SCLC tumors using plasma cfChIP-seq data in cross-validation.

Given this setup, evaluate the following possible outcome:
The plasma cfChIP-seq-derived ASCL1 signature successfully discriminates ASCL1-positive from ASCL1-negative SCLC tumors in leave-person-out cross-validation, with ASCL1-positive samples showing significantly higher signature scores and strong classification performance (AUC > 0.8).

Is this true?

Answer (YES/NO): YES